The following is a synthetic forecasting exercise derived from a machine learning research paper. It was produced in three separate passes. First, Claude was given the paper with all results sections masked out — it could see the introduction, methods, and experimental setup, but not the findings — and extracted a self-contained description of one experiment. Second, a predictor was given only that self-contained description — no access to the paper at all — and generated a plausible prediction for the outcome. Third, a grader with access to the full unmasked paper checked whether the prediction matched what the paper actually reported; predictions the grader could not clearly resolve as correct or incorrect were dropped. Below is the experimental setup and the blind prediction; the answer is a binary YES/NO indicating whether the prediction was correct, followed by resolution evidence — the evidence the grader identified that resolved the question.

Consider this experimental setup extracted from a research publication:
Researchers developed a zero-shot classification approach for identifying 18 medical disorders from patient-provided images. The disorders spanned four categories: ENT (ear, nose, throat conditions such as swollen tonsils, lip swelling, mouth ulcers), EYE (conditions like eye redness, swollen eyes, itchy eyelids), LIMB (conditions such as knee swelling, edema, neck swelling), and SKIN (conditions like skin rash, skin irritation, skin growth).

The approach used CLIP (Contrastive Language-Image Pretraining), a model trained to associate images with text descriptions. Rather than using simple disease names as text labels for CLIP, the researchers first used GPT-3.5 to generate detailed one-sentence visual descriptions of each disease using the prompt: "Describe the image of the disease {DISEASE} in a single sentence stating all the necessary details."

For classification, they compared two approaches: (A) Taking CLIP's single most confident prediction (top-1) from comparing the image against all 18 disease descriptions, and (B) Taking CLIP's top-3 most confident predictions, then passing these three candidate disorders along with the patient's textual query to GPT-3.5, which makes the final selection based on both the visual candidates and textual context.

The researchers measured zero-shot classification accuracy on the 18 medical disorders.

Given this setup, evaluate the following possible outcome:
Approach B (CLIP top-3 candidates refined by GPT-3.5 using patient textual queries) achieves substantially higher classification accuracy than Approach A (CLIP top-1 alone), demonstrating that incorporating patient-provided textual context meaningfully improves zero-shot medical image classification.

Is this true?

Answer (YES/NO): NO